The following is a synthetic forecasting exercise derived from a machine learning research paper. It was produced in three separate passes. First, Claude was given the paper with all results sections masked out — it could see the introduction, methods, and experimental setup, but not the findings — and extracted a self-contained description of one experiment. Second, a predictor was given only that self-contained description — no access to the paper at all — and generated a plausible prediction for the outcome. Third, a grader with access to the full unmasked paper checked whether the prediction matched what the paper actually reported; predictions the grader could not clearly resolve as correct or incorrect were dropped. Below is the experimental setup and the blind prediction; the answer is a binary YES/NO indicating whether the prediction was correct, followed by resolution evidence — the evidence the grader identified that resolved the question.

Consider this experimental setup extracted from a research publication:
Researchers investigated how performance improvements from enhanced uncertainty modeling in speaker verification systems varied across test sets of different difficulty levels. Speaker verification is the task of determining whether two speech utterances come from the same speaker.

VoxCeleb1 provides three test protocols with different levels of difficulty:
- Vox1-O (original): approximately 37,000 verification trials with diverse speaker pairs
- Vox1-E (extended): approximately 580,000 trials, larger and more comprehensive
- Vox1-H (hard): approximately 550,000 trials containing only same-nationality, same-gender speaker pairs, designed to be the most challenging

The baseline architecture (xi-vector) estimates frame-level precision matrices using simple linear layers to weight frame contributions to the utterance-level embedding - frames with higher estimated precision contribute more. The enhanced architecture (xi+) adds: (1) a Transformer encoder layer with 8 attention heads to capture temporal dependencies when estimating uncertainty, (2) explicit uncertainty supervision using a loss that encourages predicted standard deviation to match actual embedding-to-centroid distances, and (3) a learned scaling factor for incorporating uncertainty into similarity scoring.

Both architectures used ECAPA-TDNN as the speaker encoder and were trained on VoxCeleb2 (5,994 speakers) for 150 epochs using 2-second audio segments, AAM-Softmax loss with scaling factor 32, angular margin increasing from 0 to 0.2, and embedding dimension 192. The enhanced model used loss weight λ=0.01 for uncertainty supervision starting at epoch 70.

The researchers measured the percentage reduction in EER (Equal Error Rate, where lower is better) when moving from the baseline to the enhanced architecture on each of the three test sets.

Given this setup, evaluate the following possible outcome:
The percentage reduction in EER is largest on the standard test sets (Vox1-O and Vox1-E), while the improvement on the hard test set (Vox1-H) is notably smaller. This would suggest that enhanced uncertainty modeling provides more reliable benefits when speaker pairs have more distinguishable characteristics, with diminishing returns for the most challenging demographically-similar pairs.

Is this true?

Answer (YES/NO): YES